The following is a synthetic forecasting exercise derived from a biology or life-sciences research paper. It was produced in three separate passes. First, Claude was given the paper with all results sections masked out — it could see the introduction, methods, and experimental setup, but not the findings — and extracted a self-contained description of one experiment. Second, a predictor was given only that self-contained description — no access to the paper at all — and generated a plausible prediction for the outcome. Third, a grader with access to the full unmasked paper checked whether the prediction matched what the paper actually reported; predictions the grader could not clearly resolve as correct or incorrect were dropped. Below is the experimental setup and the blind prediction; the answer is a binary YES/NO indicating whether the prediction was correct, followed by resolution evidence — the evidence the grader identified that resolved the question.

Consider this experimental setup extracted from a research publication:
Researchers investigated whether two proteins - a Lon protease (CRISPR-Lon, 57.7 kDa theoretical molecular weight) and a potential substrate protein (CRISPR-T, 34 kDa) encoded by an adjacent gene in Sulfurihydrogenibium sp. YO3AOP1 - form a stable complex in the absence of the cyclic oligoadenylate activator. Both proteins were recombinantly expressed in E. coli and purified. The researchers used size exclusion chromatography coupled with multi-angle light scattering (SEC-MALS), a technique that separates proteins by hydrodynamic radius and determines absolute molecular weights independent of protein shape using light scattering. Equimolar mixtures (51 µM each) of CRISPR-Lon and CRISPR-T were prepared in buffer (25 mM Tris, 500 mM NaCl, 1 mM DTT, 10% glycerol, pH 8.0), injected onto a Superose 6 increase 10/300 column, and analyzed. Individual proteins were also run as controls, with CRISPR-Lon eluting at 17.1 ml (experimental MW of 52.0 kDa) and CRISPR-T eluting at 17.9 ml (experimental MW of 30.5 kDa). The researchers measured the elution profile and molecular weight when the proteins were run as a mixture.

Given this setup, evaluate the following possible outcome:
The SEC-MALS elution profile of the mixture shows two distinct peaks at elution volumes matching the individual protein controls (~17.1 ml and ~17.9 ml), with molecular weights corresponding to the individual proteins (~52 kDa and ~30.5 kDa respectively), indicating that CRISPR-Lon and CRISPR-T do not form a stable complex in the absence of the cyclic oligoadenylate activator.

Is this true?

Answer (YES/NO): NO